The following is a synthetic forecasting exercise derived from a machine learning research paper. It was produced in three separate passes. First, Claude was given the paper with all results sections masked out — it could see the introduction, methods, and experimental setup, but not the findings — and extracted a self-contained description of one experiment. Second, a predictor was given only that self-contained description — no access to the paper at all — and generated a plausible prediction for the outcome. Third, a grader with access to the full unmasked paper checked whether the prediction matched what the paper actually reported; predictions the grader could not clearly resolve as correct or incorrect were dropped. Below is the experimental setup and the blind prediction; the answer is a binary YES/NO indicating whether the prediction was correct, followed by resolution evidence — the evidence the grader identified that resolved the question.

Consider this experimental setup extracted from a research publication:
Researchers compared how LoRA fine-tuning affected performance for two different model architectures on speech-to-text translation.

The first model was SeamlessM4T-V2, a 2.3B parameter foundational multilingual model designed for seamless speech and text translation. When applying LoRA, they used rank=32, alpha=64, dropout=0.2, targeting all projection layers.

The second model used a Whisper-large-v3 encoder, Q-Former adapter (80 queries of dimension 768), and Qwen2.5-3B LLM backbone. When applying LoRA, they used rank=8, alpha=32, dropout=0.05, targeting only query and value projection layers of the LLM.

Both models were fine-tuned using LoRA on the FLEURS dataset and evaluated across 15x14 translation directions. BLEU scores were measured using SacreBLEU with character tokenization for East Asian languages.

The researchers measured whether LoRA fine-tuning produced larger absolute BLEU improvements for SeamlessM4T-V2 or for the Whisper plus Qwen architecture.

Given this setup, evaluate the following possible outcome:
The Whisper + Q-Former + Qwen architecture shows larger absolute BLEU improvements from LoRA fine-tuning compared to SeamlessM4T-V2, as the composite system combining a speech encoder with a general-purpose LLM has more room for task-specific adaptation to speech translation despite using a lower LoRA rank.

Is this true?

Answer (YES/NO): YES